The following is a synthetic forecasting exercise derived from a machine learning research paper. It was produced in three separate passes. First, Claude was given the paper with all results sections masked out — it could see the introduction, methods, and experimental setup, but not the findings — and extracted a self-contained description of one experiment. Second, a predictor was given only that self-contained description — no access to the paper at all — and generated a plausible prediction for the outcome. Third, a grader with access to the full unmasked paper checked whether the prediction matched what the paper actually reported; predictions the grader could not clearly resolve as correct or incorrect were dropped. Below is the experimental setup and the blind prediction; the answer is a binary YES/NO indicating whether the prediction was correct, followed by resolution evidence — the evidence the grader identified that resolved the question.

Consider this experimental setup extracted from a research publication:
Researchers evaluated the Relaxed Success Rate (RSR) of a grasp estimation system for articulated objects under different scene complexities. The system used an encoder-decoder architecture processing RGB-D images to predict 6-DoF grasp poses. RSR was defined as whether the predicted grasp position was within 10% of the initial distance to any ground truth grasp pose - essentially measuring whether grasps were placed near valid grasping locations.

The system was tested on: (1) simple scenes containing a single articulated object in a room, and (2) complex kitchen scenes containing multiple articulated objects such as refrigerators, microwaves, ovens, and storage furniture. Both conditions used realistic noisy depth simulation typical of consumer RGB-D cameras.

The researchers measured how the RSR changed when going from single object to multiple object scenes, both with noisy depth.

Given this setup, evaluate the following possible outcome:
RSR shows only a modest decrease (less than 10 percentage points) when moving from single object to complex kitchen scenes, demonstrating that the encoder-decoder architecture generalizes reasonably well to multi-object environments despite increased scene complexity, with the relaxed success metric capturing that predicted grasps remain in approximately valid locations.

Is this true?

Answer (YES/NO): YES